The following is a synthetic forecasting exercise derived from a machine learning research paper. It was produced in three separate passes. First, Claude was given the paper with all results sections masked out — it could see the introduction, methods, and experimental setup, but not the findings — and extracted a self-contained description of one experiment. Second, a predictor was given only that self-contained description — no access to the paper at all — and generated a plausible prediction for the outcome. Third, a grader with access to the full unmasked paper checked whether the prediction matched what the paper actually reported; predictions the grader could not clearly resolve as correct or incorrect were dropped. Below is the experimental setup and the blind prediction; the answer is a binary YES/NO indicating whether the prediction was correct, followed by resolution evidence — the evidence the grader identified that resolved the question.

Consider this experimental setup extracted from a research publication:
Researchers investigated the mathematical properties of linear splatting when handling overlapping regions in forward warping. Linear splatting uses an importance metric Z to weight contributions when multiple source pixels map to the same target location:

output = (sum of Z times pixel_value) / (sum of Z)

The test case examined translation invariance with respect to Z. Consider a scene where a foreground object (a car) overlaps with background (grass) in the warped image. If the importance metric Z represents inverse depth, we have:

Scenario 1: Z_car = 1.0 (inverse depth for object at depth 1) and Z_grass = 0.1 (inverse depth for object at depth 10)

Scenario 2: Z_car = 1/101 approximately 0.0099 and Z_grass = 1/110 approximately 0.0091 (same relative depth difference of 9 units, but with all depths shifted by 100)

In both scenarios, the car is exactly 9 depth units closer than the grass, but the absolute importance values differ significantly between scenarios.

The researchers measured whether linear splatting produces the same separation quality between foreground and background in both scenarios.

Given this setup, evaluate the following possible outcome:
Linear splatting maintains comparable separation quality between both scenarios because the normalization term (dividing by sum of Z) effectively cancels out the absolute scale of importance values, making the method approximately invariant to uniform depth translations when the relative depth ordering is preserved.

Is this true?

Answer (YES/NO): NO